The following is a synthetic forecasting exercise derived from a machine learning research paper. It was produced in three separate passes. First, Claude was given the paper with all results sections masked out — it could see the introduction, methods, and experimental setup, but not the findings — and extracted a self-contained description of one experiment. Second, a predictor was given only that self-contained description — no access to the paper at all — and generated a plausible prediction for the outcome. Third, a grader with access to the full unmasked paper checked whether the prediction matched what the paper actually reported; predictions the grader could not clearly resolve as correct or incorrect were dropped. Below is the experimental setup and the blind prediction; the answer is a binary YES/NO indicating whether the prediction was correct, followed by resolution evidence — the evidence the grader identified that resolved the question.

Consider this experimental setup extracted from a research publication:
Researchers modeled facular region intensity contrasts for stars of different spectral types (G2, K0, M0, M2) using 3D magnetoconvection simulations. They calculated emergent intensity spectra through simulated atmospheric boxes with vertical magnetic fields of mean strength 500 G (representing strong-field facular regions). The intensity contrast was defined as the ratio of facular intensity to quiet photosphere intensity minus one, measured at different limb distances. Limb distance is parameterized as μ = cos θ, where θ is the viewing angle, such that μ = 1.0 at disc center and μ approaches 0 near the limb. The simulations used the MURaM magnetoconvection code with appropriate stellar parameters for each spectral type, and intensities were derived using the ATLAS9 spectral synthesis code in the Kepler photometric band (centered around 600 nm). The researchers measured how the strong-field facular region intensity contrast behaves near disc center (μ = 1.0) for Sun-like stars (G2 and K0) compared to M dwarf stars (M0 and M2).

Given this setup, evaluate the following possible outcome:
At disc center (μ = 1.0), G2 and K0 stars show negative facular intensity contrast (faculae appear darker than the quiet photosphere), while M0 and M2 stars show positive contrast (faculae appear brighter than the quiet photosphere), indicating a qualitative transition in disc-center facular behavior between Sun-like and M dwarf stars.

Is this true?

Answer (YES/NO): NO